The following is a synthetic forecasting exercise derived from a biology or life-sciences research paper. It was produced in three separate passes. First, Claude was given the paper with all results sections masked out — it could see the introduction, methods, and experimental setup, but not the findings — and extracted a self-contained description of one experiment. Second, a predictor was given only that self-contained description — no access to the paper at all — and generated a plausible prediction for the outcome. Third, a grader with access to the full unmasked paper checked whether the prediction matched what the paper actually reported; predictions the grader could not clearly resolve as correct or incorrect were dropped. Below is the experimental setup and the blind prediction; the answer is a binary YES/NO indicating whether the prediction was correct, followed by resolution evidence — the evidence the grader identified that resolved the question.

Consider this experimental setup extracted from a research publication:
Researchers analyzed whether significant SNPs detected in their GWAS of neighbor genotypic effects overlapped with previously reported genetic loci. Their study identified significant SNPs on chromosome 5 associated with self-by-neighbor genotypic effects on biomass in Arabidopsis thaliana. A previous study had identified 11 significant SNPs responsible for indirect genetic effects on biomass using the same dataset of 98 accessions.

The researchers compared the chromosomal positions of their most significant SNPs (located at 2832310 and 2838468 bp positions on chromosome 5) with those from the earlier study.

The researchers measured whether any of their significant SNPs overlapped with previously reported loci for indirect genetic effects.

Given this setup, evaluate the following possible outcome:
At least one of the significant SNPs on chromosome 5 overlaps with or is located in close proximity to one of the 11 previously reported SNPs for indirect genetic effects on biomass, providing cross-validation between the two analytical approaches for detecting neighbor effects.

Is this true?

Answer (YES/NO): YES